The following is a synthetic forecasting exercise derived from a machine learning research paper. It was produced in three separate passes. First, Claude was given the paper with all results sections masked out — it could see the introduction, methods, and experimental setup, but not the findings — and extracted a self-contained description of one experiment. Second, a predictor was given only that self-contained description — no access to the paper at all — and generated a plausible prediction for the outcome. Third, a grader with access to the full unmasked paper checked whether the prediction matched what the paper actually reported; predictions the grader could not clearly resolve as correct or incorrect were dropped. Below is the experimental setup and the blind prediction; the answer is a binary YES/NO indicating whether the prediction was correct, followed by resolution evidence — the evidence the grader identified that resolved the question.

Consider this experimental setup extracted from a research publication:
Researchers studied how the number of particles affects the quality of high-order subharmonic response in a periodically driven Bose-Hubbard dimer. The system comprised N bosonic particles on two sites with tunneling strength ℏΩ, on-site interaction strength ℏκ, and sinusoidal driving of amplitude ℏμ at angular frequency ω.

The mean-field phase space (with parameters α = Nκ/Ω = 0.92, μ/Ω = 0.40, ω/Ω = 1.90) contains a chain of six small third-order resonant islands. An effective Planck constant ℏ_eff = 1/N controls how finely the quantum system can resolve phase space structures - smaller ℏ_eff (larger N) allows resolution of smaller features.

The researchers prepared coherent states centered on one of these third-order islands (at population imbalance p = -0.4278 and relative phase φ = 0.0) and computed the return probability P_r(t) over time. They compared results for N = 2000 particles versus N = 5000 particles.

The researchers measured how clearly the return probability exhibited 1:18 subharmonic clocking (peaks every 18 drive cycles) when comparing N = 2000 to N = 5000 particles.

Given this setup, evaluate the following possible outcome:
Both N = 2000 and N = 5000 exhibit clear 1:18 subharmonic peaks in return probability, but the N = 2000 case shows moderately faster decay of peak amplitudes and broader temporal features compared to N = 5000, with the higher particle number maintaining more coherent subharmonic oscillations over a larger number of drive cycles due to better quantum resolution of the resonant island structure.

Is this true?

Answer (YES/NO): NO